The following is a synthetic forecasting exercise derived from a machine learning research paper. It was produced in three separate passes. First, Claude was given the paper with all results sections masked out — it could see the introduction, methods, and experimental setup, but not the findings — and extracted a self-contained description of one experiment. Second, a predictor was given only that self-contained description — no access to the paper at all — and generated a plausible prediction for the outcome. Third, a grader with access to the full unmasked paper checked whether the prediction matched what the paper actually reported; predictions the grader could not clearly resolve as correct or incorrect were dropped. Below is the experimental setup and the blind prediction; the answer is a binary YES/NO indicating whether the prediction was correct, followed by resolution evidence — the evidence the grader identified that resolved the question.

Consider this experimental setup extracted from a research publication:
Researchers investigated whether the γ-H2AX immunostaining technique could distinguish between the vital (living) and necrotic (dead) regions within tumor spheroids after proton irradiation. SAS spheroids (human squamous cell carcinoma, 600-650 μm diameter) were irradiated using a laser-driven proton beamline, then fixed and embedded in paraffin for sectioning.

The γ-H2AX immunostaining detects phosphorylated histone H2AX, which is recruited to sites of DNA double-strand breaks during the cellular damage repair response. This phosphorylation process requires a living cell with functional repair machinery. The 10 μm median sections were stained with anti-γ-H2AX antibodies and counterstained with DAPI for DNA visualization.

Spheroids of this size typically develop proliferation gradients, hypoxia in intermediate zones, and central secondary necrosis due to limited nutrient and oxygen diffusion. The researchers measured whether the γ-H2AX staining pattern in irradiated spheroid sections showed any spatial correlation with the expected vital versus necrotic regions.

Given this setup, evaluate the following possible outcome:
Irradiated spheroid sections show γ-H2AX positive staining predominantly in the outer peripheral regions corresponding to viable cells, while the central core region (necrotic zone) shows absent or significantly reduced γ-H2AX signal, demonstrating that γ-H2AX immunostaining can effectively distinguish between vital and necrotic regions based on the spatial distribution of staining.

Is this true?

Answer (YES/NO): YES